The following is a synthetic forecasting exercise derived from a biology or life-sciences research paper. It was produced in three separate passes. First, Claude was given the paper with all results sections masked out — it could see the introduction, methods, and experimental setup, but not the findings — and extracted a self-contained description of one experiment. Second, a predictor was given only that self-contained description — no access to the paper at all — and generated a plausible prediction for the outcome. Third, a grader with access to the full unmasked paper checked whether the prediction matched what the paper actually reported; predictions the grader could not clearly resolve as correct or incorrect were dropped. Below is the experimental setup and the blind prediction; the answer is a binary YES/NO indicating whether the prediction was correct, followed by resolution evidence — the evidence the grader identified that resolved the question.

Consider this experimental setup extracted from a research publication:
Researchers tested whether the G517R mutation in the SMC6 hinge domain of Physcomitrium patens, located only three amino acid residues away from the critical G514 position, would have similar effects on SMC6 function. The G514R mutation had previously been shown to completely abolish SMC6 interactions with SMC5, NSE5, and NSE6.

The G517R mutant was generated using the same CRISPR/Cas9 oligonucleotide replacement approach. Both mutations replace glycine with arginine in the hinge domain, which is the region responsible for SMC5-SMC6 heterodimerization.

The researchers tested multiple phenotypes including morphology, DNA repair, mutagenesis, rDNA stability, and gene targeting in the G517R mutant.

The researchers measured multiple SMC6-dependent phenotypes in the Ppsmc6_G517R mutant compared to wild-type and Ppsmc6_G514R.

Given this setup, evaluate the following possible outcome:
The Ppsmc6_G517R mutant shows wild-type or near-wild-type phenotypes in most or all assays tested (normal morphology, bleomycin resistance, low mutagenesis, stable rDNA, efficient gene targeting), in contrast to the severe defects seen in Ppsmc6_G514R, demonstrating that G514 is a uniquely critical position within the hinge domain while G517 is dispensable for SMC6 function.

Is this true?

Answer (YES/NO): YES